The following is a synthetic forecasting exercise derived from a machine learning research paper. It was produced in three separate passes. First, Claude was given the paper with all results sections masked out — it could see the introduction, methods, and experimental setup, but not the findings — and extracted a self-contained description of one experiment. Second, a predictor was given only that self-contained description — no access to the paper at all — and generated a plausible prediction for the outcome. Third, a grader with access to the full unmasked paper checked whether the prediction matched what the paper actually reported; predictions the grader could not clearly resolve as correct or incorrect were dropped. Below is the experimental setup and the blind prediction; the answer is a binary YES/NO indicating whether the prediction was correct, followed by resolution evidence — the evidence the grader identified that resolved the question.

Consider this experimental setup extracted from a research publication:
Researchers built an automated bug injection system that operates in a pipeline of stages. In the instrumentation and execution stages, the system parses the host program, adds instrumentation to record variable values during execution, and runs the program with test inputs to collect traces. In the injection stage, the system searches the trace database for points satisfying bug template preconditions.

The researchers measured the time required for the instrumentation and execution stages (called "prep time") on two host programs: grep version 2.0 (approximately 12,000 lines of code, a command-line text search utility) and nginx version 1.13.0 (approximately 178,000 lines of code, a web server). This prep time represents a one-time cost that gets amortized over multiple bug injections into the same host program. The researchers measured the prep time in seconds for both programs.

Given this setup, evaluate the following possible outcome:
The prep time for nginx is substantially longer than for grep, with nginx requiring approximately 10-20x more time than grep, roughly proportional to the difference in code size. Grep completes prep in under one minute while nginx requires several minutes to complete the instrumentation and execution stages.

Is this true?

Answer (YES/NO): NO